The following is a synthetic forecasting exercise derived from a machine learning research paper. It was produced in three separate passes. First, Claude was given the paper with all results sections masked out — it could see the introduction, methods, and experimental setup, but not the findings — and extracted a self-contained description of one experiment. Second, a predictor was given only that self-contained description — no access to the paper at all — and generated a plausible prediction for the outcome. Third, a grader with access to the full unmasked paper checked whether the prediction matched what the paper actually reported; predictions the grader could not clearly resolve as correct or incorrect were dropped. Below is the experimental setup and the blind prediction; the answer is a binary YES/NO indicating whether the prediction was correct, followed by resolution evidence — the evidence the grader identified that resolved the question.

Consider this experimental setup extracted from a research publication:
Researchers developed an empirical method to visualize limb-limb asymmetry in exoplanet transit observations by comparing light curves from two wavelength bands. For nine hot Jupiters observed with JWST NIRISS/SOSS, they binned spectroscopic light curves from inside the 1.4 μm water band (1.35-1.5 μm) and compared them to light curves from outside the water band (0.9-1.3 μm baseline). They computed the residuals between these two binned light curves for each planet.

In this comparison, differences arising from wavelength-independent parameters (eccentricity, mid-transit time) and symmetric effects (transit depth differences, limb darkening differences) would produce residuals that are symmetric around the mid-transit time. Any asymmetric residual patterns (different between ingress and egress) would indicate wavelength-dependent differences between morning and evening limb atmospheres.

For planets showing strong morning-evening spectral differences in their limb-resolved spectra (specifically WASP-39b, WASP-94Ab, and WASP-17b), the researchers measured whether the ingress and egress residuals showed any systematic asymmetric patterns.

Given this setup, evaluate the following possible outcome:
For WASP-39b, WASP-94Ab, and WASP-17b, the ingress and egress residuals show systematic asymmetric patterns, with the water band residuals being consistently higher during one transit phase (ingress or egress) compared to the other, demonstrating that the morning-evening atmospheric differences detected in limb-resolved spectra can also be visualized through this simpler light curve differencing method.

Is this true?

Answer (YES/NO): YES